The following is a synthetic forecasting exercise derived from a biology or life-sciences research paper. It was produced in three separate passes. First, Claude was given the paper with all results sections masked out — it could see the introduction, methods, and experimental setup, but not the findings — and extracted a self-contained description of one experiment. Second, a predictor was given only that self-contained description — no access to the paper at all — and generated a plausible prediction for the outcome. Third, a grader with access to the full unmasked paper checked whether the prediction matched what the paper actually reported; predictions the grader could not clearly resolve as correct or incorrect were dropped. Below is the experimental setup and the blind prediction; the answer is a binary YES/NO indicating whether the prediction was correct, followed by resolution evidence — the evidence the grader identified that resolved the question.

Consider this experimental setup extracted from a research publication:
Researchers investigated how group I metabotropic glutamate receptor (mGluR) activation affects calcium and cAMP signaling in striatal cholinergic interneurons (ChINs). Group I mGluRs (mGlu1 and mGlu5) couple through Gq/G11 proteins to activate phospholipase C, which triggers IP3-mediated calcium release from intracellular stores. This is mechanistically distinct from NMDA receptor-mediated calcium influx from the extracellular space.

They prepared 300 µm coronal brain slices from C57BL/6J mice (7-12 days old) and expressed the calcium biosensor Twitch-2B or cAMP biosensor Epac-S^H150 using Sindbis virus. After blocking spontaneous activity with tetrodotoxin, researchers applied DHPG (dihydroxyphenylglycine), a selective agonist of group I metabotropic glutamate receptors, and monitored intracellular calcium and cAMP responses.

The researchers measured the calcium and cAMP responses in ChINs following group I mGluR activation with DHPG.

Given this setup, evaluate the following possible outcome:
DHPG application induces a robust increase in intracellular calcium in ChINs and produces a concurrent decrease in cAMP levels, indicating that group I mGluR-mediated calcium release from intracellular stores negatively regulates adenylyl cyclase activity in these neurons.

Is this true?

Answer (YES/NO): NO